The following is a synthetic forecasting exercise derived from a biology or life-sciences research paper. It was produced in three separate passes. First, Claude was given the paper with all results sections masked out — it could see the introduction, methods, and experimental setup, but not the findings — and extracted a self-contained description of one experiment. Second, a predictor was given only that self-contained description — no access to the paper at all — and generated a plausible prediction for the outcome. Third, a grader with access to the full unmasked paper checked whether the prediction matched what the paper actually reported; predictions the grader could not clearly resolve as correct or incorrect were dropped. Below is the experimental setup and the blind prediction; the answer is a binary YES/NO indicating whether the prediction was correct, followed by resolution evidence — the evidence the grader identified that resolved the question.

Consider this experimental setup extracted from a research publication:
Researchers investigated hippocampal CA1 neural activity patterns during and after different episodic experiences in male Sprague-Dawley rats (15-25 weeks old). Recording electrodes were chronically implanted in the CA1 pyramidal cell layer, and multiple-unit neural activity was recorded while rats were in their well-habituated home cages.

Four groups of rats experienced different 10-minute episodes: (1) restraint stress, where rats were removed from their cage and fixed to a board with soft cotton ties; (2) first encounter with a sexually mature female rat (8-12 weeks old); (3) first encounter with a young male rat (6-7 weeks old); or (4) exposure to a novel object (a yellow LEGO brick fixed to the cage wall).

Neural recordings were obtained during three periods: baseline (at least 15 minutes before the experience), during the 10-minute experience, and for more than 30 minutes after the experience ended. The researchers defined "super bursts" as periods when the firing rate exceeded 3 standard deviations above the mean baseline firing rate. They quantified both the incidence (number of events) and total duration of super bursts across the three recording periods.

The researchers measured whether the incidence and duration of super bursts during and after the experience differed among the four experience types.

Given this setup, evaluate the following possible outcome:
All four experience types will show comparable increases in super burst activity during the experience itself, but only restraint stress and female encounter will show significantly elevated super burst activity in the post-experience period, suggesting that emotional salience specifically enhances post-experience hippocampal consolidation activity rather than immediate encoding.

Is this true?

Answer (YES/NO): NO